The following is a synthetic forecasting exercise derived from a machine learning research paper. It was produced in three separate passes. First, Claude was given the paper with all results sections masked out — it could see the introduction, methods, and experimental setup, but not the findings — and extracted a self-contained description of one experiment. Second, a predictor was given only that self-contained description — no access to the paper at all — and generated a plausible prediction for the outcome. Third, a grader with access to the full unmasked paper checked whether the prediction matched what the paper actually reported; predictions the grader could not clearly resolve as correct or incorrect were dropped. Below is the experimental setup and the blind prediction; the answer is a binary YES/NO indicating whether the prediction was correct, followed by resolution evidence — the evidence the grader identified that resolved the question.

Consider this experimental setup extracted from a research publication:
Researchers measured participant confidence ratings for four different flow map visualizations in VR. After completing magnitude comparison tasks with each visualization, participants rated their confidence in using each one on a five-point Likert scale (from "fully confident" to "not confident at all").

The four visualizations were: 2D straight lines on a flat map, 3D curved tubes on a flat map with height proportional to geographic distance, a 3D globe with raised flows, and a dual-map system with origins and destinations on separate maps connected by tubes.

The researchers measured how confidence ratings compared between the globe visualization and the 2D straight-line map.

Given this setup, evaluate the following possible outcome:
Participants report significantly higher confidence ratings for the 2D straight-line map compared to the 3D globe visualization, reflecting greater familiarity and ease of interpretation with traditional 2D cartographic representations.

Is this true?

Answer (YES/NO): NO